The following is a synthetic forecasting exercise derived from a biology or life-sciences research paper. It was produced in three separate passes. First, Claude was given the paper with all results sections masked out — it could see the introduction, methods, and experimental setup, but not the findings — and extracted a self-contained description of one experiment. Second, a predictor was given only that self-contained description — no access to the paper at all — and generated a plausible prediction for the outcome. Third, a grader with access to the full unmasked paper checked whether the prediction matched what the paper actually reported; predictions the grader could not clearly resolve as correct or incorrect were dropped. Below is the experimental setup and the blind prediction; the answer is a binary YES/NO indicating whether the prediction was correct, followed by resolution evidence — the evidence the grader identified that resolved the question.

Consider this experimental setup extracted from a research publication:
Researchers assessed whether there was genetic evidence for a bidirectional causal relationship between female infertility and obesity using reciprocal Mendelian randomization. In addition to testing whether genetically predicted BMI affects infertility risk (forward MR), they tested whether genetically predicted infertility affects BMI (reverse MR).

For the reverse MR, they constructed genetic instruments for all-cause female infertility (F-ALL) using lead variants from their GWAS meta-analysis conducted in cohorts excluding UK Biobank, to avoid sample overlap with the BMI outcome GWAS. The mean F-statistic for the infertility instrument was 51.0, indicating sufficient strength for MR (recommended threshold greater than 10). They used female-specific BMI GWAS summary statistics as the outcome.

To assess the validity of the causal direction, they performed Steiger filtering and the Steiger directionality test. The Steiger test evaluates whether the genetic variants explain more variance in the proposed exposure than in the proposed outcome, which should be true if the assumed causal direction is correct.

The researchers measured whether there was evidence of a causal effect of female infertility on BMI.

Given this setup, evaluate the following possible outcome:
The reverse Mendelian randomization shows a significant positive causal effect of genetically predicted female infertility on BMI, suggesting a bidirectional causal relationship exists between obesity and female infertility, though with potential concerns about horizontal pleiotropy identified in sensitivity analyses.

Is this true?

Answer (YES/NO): NO